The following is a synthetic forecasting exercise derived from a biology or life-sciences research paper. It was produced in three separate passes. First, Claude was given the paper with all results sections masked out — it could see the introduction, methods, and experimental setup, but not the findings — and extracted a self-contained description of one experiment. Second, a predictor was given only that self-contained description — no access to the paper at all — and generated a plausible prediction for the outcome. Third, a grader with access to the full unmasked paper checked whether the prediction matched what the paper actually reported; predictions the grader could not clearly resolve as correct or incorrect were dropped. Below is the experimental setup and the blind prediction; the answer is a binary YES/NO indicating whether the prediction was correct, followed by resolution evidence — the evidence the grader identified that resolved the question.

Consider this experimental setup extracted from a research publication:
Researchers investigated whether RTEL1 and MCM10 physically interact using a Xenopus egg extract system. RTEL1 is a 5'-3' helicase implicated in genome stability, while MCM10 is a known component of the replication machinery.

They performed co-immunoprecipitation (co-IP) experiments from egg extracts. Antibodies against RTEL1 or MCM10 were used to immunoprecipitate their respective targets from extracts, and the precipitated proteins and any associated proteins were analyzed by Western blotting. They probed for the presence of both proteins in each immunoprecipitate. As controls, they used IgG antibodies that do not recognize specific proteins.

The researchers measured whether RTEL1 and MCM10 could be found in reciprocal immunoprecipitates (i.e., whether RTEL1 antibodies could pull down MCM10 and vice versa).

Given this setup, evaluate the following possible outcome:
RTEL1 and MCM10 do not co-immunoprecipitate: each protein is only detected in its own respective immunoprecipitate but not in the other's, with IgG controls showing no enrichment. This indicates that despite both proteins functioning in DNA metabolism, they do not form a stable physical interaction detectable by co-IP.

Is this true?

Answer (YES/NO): NO